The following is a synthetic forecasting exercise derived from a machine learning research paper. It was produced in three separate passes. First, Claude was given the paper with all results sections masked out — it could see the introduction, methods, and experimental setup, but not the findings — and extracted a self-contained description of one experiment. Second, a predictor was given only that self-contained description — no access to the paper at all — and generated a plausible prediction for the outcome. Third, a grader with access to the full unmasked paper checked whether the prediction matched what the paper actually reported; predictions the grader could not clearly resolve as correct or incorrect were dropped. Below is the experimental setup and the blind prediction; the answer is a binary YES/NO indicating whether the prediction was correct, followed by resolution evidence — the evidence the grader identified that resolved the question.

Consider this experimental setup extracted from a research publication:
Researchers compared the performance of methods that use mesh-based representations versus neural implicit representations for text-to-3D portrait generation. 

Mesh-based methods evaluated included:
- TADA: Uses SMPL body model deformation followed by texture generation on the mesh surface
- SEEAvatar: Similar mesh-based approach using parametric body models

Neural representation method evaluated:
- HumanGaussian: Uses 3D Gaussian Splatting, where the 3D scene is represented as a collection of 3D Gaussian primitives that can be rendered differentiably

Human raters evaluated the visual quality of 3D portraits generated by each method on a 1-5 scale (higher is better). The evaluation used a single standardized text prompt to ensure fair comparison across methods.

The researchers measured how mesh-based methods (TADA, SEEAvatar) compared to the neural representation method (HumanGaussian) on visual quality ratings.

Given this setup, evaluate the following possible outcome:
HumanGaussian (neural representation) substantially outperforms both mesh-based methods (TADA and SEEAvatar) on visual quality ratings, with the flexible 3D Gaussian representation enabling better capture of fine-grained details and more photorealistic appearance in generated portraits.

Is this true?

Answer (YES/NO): NO